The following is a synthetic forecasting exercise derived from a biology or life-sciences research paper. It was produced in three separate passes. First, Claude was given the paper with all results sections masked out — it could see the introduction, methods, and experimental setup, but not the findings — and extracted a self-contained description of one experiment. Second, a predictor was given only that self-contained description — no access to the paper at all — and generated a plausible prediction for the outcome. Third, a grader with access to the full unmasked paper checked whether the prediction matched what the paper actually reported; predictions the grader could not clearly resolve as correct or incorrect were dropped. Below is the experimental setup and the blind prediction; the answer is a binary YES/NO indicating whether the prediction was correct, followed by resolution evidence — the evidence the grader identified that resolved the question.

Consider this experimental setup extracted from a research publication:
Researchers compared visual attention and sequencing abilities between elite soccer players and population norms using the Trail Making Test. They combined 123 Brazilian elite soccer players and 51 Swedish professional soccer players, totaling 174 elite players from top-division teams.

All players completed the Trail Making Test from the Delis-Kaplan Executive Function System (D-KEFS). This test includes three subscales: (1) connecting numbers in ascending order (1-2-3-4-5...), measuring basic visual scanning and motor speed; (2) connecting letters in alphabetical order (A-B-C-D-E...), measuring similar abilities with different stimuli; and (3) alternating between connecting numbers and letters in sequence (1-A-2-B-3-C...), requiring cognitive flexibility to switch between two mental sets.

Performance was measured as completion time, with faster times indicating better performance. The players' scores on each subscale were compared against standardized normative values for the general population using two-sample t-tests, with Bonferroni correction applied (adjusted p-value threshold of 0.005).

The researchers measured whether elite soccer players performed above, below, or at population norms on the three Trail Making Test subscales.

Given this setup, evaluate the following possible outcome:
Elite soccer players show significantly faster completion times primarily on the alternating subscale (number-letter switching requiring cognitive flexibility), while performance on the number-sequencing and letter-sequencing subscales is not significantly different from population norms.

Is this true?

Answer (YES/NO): NO